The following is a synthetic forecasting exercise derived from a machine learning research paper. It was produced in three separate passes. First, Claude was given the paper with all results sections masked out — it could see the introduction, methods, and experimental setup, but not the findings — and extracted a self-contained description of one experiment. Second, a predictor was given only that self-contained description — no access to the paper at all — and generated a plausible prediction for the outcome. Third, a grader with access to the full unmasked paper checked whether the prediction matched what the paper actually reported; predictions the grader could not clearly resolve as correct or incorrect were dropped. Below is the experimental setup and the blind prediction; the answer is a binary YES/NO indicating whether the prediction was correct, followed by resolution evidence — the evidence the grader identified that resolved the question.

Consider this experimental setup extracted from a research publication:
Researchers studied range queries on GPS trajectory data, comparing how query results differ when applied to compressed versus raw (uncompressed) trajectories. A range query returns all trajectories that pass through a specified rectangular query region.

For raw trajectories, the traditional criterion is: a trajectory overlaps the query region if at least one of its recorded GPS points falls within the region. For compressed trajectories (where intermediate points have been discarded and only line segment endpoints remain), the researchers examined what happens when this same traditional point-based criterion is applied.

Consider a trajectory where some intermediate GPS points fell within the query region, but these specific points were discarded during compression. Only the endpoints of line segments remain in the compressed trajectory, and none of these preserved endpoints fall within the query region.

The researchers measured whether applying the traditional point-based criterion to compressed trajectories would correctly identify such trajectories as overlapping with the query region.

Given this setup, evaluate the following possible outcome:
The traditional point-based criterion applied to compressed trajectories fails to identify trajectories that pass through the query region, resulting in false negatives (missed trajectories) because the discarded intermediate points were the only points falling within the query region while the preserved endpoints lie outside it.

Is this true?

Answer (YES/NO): YES